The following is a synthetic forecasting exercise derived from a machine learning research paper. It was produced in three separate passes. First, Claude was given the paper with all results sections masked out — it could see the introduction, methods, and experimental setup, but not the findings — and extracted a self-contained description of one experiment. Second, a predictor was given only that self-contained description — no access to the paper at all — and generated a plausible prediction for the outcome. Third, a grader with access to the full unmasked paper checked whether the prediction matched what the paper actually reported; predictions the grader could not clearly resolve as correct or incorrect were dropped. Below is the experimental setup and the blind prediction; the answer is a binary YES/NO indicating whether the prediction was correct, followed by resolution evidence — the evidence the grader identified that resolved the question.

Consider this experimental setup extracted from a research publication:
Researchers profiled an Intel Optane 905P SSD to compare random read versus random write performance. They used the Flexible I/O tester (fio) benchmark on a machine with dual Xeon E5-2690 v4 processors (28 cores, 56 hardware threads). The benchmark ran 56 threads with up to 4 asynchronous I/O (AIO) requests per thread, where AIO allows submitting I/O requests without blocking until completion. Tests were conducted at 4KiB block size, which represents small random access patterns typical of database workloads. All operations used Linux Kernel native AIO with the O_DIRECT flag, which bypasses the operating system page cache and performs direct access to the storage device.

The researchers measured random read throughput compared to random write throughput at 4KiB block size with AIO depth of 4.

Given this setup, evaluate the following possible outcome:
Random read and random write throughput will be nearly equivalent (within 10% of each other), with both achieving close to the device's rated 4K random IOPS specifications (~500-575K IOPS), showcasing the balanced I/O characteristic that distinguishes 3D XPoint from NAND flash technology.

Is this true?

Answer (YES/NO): YES